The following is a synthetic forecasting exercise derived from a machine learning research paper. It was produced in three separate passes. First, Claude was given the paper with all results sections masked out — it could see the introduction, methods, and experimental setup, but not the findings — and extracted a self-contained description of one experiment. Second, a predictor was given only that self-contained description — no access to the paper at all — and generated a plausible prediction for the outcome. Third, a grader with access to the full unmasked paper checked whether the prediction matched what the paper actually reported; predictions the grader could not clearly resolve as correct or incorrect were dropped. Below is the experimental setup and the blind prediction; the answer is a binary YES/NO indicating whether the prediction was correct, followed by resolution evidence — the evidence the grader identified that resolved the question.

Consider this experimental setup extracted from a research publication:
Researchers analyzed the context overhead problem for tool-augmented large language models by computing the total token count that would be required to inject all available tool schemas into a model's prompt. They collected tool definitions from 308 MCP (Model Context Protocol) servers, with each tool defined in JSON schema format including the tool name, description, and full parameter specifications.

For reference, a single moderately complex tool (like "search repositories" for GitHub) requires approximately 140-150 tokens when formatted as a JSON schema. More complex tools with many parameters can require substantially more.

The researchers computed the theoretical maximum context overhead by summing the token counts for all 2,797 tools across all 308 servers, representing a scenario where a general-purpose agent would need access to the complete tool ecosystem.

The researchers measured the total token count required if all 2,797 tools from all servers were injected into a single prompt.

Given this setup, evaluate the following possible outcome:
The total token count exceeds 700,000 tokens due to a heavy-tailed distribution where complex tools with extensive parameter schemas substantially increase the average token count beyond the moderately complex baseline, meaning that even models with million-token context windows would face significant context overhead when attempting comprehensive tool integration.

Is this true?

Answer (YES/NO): NO